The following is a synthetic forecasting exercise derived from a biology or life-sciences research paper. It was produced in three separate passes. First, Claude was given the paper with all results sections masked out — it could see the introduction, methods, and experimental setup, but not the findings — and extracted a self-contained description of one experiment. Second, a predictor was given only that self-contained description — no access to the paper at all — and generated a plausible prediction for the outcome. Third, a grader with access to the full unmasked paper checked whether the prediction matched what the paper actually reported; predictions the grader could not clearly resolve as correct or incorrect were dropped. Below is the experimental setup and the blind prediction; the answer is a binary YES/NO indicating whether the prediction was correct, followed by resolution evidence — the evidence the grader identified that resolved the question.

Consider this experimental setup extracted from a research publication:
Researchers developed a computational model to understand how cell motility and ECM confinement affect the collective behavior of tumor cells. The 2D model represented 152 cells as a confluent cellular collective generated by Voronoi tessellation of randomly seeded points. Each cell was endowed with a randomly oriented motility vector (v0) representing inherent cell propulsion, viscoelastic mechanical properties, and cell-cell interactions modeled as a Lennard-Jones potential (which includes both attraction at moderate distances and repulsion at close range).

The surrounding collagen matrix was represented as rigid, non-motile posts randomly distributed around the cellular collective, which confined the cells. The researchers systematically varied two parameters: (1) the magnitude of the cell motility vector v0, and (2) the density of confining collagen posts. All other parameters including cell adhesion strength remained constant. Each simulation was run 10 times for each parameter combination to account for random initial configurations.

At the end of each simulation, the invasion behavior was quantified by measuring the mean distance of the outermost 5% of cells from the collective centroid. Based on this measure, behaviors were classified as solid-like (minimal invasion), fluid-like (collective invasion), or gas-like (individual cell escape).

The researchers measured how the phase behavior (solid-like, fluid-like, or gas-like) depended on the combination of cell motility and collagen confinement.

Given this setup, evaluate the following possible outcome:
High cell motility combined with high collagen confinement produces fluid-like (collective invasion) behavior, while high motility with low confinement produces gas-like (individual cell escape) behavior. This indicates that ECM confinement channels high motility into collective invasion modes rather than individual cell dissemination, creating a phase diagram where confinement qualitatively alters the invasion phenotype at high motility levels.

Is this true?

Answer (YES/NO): YES